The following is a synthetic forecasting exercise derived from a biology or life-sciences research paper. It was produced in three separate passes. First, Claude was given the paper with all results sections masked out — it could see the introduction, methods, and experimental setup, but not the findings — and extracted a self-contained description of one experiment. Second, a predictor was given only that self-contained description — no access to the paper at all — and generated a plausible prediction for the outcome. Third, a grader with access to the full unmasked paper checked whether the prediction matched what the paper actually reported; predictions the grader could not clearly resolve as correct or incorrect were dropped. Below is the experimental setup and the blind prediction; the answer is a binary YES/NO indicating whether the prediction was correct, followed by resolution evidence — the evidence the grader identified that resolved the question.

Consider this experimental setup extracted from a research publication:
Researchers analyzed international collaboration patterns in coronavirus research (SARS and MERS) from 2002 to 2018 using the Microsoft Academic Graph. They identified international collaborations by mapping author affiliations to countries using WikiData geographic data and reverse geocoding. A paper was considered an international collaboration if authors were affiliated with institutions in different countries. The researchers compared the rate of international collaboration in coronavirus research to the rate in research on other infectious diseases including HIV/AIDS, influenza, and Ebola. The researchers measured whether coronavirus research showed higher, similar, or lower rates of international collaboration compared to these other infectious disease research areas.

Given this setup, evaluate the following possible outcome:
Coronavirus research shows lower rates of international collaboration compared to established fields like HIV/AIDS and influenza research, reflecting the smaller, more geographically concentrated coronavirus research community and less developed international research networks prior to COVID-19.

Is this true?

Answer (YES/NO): YES